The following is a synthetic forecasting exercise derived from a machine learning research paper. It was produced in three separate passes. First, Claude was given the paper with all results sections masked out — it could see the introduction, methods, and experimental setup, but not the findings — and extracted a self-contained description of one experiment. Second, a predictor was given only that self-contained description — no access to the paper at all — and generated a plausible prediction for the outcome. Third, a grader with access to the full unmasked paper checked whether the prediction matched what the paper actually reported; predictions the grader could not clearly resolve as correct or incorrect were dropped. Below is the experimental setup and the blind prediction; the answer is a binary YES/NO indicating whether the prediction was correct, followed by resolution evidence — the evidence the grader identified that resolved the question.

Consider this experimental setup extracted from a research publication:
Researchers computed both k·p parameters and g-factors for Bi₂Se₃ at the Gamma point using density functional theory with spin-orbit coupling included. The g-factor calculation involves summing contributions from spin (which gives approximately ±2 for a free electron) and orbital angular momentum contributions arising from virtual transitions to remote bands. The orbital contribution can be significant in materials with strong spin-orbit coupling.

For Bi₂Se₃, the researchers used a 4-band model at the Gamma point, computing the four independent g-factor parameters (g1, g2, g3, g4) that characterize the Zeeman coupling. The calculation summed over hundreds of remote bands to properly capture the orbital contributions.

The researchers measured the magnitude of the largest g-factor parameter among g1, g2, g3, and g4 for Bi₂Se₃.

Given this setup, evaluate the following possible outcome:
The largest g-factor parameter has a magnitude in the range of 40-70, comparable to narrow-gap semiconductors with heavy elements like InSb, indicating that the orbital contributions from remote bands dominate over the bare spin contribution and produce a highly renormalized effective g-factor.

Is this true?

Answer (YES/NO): NO